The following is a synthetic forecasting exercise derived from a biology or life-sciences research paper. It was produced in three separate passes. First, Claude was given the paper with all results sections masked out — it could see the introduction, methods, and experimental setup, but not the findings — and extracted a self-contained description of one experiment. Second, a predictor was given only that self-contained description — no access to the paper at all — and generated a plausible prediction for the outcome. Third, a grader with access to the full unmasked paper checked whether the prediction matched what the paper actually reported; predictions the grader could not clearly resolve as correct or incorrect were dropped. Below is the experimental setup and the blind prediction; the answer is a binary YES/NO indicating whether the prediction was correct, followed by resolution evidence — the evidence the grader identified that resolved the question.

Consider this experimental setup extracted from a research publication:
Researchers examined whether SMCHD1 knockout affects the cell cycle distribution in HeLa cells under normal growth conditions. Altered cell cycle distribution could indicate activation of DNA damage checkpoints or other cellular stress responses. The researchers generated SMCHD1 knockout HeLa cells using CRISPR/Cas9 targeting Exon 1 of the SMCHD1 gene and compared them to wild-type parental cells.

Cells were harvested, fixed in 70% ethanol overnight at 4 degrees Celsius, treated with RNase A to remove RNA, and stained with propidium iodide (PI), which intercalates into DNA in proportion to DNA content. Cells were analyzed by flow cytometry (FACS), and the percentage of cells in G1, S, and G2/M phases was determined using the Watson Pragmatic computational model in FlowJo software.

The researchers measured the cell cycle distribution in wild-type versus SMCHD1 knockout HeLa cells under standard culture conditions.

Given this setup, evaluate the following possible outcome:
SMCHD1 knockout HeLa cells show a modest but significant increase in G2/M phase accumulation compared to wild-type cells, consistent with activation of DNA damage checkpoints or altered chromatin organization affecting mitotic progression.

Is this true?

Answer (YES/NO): NO